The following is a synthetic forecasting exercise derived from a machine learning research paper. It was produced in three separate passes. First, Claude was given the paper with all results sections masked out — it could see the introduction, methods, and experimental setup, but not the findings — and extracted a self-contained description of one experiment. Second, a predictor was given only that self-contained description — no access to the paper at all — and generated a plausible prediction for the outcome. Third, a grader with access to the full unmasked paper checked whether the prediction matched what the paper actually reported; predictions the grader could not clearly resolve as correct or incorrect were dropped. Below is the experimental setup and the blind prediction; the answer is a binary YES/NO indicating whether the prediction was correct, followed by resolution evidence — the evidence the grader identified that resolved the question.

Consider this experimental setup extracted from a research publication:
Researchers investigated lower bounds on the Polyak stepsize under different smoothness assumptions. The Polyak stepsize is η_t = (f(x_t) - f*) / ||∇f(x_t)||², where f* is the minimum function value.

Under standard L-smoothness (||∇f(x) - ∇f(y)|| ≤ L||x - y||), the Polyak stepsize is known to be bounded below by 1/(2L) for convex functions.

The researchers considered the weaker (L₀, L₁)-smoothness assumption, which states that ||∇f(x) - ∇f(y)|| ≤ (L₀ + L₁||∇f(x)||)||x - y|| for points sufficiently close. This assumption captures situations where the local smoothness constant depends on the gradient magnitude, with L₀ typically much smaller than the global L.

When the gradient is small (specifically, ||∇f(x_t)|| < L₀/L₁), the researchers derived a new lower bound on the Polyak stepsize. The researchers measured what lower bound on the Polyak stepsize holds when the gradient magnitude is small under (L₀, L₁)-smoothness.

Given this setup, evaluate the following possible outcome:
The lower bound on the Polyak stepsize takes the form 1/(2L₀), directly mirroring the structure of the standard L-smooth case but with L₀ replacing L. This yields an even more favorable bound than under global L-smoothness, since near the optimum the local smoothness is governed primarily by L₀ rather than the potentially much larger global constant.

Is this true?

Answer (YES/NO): NO